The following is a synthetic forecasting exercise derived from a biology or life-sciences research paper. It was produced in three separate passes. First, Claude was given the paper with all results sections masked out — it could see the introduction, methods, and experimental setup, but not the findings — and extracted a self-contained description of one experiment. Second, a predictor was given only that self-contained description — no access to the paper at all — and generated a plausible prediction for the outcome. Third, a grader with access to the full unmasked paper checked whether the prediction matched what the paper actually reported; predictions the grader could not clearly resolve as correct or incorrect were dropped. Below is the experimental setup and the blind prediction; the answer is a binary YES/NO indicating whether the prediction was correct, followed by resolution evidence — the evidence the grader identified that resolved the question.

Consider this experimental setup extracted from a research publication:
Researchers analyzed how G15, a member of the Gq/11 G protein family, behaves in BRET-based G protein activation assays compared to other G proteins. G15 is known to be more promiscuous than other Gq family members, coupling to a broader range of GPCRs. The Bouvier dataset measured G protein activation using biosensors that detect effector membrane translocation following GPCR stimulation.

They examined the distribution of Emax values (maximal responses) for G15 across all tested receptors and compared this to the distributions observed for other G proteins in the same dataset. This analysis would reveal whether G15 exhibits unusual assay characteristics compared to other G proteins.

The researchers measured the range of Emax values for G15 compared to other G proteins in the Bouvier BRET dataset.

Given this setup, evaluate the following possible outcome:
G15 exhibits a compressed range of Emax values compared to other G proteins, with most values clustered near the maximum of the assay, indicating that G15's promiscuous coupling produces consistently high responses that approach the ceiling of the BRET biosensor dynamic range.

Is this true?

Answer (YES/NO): NO